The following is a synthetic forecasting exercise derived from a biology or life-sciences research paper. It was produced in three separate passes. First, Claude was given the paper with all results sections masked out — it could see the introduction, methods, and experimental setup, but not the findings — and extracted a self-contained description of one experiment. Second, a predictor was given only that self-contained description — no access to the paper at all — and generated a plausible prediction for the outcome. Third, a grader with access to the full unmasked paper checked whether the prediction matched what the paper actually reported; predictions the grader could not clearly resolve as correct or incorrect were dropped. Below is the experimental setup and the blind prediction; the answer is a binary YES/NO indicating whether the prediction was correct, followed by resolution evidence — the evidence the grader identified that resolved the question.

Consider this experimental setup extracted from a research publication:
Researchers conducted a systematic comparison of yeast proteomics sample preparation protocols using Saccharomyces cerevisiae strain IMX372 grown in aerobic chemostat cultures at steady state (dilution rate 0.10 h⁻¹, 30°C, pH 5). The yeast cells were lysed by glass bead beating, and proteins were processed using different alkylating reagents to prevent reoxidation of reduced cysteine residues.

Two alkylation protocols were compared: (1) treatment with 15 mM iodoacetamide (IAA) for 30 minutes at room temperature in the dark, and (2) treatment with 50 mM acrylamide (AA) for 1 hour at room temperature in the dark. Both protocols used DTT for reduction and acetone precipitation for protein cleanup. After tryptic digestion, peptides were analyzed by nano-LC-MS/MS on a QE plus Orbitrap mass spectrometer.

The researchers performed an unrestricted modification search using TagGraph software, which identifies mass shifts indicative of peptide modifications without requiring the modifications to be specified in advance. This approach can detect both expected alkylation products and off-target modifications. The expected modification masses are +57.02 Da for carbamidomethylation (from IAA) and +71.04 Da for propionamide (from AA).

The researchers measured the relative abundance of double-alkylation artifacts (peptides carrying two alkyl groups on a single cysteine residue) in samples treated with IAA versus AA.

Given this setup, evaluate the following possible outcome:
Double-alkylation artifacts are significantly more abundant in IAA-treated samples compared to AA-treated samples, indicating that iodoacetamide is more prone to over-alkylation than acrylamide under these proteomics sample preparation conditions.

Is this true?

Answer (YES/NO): NO